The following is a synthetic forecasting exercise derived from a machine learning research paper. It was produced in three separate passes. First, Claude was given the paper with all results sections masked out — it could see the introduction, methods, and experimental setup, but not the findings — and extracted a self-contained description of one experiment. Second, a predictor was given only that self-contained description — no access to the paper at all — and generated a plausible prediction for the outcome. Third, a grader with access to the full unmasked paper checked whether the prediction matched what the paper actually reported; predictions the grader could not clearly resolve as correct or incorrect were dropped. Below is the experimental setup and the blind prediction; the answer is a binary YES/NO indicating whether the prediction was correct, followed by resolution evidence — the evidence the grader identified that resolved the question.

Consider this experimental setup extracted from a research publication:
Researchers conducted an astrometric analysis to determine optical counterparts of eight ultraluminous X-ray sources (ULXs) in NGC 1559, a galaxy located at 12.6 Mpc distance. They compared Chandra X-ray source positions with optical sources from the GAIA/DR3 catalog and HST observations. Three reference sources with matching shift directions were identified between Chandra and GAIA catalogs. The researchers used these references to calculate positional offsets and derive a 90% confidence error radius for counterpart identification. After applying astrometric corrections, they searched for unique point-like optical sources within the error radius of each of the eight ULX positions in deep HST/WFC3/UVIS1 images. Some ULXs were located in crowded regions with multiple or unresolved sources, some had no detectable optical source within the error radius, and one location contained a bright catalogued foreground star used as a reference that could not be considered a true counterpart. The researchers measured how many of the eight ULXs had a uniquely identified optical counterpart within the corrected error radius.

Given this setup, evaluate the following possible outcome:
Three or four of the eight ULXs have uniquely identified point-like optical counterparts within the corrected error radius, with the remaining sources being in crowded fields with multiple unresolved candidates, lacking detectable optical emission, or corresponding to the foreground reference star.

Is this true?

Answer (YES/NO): YES